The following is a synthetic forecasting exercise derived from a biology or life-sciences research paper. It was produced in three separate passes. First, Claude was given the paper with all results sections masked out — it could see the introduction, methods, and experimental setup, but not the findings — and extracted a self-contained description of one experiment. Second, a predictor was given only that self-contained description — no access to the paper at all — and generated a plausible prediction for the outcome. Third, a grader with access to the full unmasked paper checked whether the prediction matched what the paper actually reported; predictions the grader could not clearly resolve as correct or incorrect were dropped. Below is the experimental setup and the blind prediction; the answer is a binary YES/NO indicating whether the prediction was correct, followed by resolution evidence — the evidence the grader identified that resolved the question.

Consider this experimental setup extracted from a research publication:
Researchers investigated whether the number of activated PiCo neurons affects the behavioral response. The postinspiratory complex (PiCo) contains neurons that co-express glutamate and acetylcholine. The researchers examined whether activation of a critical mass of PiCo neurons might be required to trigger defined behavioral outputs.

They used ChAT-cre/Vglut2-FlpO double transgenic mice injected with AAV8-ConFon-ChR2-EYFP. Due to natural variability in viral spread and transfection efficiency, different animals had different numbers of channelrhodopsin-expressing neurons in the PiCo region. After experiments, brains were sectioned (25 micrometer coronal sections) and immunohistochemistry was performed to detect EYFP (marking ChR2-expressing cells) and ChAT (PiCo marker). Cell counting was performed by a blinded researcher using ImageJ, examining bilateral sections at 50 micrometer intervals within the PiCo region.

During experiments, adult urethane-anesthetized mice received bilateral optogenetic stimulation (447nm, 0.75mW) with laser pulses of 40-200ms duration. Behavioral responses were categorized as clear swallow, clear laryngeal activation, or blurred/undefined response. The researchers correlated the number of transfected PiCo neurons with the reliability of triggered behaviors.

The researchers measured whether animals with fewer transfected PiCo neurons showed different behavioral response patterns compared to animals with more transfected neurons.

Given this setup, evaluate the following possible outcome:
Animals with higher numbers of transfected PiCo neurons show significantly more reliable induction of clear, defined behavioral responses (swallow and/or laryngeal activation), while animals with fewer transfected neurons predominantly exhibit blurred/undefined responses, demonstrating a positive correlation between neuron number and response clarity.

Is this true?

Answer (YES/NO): YES